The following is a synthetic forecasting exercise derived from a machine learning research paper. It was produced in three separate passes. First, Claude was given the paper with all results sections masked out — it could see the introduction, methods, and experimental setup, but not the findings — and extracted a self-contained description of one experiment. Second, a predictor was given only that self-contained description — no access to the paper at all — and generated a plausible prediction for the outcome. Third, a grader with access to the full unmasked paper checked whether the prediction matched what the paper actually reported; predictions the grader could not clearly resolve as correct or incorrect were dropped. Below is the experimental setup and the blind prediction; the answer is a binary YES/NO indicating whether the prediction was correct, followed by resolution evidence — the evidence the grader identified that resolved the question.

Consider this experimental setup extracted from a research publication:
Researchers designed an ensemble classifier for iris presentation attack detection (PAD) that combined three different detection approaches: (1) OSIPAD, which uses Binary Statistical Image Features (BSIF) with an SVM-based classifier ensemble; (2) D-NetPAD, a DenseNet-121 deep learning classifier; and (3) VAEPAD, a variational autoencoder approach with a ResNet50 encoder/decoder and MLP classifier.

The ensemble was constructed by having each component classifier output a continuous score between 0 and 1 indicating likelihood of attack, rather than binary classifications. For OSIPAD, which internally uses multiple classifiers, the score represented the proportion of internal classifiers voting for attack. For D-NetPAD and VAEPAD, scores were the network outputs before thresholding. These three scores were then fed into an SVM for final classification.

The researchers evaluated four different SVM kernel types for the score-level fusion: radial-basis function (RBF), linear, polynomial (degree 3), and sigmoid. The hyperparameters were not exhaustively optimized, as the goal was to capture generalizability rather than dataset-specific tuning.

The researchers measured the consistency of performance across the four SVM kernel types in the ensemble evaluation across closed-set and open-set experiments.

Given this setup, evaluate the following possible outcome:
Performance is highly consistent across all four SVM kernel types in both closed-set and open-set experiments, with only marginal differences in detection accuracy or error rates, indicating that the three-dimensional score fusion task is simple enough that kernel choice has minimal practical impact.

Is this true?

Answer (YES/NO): NO